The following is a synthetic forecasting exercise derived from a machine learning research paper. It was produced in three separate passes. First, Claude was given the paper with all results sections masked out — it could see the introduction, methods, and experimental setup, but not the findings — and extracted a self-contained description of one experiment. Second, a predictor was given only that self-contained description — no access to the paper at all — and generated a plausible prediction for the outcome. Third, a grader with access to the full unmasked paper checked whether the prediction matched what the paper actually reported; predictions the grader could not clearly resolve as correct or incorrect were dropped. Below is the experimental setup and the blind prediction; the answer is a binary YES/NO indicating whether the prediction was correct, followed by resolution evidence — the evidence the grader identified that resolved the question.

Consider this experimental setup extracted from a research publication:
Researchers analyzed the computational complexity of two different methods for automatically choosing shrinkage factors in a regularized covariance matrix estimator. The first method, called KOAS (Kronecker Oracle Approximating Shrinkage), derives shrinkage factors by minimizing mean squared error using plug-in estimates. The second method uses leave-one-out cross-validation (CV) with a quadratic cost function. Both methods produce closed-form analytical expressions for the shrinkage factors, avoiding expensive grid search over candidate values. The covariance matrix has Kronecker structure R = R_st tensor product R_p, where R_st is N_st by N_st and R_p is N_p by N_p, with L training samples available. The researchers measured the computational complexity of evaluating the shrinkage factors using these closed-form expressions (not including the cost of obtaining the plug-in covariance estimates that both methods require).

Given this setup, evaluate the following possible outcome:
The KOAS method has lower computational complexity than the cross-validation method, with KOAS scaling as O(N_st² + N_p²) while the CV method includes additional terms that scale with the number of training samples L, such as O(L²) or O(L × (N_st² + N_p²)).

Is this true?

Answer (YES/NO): NO